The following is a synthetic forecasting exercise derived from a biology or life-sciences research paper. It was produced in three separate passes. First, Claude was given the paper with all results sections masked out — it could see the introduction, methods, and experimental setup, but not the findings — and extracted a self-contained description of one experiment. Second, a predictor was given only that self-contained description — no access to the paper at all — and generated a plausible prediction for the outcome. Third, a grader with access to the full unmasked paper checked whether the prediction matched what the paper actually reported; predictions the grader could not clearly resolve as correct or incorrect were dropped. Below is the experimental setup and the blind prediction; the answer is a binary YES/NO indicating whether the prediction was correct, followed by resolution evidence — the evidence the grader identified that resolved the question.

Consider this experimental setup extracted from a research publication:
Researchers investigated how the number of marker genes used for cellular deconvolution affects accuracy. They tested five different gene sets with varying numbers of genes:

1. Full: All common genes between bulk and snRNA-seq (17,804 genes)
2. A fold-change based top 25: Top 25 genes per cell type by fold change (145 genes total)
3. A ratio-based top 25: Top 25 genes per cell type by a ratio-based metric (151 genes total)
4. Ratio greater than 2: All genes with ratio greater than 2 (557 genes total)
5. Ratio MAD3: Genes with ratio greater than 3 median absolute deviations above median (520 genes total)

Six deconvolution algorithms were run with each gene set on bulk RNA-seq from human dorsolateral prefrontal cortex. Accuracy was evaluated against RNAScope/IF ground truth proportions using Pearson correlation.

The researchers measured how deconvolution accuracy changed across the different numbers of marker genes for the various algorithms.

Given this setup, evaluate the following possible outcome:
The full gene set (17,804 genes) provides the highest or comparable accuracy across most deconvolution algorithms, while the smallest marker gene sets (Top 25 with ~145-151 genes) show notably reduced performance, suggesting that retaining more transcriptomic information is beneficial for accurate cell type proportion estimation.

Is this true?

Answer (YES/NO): NO